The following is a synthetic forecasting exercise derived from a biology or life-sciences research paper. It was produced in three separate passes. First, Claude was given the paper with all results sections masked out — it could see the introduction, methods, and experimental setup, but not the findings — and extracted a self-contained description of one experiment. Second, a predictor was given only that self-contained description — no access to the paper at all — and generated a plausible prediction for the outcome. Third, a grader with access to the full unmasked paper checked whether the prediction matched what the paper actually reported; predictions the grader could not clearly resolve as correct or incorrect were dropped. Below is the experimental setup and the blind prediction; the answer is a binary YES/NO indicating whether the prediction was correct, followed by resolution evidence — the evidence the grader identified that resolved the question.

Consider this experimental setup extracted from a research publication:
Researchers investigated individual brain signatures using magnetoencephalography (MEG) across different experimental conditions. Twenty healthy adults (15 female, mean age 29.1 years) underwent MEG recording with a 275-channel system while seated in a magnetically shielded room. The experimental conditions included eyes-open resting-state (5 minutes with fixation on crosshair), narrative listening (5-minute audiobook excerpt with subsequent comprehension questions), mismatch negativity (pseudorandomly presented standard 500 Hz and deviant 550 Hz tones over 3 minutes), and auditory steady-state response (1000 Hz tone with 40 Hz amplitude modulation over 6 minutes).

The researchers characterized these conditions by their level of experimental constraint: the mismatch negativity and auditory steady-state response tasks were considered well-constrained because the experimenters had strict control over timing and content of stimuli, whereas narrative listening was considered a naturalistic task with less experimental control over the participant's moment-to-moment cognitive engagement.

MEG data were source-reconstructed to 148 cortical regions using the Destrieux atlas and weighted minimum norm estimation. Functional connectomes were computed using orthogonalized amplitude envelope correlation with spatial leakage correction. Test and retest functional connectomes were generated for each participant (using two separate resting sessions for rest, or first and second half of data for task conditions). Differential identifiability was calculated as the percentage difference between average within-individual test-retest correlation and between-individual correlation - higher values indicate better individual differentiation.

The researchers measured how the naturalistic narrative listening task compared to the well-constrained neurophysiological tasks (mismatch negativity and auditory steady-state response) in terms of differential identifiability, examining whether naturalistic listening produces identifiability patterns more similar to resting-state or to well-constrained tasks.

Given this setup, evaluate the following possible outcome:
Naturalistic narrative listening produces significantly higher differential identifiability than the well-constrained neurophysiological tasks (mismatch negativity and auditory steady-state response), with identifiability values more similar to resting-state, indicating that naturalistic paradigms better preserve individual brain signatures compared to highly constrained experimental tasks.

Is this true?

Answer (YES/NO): NO